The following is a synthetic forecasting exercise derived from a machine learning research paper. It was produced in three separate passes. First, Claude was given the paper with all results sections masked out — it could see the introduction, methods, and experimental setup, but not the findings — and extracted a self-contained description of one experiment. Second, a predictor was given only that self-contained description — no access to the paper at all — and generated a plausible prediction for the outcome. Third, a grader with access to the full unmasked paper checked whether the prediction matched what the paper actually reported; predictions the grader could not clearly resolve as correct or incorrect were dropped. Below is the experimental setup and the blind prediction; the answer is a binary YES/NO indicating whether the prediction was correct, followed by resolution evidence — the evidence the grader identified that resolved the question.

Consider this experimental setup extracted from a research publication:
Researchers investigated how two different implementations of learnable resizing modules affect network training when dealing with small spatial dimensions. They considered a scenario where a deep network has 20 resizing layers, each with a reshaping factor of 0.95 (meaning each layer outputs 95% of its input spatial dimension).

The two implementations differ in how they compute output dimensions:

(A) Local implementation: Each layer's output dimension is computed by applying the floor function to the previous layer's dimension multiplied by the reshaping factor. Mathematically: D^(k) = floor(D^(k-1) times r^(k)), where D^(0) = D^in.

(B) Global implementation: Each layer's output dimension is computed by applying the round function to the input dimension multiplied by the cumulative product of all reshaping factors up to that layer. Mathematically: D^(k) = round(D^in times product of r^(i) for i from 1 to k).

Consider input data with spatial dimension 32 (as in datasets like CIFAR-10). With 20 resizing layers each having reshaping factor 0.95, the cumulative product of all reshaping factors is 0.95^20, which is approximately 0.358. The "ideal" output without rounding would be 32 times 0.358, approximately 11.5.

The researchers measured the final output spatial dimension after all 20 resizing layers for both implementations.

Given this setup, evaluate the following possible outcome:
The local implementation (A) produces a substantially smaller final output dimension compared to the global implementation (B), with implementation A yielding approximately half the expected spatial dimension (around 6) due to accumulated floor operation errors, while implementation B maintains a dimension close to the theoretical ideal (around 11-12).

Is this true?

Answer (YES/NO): YES